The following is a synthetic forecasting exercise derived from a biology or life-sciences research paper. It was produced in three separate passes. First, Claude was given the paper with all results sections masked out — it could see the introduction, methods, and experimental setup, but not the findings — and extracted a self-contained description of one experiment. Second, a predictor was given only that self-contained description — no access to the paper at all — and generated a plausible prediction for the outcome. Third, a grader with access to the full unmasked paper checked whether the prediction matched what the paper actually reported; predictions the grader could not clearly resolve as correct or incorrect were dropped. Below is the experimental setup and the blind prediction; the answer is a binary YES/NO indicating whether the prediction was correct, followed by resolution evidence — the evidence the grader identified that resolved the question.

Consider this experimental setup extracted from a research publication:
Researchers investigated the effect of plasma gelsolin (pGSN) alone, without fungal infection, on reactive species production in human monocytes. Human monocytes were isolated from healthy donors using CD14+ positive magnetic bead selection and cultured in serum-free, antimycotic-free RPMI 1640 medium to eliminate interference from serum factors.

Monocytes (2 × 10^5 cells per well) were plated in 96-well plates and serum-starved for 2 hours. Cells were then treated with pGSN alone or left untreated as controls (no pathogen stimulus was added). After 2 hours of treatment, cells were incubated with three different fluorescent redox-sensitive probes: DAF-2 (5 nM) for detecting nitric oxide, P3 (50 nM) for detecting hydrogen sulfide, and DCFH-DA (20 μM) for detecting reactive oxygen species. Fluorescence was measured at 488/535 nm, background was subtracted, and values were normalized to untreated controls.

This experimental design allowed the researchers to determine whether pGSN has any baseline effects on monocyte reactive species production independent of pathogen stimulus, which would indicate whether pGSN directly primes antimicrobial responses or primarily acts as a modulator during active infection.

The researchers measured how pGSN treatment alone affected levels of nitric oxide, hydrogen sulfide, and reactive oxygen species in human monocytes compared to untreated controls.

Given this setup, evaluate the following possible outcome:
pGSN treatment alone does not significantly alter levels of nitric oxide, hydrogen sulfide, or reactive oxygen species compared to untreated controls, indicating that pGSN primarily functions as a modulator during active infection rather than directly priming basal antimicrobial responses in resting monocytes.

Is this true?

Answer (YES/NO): NO